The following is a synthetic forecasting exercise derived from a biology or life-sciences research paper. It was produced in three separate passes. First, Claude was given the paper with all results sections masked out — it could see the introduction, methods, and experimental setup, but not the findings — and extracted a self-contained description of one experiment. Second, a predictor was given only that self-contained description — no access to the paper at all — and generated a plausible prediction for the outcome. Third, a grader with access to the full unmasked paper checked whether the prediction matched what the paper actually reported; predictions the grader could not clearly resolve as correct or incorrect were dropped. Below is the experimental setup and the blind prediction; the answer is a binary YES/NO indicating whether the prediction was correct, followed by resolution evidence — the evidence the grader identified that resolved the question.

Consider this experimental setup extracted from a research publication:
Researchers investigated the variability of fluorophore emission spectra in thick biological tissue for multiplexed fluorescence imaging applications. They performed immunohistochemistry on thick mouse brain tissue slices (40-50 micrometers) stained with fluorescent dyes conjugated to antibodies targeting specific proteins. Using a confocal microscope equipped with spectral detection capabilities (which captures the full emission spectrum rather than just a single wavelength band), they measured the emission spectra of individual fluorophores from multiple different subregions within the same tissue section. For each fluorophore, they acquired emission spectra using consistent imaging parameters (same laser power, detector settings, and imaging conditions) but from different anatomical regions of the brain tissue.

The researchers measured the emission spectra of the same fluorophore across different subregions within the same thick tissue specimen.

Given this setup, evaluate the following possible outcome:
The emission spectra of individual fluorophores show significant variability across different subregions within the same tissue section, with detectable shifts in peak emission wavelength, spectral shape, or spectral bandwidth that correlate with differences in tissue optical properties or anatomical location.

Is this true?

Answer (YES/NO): YES